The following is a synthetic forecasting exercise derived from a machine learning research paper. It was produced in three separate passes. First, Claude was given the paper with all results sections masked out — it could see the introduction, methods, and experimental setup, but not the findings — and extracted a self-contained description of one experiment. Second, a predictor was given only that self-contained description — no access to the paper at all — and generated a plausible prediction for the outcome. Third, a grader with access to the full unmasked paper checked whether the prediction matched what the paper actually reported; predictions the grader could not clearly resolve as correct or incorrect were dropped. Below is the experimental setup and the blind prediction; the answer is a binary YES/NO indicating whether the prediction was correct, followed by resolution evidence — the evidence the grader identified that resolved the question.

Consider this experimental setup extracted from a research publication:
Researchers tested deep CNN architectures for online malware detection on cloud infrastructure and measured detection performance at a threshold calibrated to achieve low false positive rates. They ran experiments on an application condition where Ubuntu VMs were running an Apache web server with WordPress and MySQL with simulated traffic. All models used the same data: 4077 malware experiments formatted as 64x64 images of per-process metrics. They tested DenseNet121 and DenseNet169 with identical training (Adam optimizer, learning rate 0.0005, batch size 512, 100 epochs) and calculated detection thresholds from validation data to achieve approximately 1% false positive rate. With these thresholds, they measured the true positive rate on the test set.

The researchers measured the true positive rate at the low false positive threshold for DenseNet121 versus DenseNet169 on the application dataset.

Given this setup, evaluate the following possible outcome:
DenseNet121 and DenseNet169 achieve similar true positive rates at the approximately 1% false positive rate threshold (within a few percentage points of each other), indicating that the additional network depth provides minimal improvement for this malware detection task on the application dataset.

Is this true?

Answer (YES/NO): NO